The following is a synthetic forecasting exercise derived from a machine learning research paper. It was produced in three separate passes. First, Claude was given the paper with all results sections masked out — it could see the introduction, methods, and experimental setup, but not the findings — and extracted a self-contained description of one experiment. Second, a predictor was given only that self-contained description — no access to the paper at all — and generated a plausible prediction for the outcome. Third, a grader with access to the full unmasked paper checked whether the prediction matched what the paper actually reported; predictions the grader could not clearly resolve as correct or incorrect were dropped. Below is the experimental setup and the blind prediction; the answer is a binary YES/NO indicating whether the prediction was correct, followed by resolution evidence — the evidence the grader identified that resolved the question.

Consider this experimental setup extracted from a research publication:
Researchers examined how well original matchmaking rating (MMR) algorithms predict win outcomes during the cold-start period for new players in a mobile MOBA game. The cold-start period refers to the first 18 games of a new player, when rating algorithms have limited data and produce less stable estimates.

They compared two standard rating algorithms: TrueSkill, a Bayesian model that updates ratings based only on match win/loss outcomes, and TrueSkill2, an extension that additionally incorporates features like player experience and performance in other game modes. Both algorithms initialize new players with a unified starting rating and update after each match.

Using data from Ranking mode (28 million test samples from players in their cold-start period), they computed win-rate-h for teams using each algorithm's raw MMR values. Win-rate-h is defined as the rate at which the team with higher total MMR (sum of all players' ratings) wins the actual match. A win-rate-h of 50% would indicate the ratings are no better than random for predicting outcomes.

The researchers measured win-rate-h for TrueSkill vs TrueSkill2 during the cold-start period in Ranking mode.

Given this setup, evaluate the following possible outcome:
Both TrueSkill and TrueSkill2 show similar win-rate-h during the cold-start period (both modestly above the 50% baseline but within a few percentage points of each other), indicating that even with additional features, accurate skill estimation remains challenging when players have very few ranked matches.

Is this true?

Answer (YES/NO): YES